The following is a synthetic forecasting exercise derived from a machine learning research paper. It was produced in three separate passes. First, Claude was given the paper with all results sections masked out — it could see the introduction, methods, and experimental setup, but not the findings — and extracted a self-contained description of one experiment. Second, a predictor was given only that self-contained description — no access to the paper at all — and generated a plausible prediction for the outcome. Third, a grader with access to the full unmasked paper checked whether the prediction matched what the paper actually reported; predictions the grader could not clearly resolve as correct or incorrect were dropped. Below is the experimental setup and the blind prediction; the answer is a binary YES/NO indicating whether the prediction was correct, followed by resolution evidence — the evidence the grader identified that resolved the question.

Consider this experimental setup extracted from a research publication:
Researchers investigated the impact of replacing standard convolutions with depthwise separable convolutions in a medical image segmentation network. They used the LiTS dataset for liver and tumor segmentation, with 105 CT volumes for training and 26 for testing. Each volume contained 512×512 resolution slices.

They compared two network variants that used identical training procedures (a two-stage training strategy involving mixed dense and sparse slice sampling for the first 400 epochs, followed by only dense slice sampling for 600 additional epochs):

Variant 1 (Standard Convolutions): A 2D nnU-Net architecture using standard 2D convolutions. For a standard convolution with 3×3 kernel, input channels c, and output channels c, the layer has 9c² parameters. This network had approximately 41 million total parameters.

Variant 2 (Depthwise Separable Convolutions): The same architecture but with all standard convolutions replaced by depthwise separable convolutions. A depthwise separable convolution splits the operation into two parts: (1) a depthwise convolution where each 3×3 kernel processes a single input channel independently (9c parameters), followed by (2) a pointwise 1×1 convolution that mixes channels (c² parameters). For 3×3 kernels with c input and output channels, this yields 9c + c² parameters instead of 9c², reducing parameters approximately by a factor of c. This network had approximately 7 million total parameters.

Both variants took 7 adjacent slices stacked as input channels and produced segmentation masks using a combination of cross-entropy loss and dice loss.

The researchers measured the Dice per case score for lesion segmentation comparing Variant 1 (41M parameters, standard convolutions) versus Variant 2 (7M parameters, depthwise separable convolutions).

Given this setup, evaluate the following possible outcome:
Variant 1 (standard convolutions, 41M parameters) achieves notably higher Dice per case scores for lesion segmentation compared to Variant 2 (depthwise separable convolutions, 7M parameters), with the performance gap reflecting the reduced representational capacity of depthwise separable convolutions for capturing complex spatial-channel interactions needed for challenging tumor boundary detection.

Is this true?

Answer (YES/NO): NO